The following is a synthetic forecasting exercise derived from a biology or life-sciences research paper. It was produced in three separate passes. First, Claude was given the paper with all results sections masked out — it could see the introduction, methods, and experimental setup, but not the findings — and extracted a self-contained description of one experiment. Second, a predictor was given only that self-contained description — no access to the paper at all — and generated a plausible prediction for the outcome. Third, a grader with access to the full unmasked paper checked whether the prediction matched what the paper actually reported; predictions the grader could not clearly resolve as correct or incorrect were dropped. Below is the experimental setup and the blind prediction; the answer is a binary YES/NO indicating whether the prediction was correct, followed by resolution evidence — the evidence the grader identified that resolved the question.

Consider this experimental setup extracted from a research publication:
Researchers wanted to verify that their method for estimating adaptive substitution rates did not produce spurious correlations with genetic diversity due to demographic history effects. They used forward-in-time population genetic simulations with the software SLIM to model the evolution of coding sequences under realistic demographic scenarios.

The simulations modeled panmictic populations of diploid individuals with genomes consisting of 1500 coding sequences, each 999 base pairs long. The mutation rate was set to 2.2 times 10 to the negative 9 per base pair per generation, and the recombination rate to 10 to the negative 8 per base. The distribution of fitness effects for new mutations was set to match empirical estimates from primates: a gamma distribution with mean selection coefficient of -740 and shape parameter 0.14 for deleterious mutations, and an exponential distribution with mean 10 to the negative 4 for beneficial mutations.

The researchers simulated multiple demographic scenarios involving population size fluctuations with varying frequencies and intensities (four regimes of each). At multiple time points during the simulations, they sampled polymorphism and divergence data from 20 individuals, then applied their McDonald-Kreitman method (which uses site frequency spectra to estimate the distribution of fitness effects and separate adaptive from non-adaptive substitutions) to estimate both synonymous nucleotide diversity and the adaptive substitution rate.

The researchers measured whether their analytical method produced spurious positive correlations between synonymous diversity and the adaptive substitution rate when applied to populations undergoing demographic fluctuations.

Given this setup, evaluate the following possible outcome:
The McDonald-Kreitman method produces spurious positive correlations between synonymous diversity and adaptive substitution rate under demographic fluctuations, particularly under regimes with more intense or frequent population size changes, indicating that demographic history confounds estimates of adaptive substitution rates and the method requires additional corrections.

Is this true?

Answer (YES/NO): NO